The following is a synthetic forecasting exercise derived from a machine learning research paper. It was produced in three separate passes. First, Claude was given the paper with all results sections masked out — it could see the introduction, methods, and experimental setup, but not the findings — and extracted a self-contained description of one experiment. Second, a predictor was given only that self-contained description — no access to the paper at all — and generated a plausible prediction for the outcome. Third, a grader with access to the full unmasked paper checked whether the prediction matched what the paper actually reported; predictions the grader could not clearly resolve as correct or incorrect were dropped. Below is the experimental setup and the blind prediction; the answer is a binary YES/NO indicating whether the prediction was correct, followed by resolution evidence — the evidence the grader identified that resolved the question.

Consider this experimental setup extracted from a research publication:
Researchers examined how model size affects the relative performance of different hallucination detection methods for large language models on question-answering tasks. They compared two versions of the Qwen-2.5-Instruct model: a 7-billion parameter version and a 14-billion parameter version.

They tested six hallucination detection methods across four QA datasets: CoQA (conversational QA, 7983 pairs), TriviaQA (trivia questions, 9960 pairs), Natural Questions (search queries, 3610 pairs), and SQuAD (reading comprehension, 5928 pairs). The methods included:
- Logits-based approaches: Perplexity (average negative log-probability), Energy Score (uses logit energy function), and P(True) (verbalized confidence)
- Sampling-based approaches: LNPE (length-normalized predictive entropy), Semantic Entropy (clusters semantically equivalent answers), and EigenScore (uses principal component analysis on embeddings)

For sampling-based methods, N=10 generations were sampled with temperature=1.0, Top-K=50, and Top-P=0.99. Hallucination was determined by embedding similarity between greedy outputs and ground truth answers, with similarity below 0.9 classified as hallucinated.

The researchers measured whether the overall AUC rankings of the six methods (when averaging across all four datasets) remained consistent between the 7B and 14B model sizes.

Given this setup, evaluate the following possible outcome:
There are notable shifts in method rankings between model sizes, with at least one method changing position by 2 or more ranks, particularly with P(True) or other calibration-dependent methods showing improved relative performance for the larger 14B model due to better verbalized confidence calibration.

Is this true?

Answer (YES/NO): NO